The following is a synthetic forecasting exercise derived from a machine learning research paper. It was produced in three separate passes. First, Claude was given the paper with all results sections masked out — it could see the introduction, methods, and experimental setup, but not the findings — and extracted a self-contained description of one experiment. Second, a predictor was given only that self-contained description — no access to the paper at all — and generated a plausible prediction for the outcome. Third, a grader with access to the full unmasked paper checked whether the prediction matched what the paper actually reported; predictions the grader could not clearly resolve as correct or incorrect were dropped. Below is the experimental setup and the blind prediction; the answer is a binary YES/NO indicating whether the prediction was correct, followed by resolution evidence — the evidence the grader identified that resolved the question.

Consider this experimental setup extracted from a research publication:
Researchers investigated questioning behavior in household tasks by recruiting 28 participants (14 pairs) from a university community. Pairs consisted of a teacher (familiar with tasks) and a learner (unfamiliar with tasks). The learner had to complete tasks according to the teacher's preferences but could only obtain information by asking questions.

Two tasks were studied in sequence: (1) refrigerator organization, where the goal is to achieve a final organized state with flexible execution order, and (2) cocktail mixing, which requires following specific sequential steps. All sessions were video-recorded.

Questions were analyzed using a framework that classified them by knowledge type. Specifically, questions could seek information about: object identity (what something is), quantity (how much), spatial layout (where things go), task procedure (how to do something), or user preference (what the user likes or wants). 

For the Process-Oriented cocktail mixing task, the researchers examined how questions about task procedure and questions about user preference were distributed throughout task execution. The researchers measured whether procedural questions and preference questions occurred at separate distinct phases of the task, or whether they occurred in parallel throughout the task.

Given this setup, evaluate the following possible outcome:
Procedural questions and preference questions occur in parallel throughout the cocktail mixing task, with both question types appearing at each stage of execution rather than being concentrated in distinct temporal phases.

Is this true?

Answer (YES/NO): YES